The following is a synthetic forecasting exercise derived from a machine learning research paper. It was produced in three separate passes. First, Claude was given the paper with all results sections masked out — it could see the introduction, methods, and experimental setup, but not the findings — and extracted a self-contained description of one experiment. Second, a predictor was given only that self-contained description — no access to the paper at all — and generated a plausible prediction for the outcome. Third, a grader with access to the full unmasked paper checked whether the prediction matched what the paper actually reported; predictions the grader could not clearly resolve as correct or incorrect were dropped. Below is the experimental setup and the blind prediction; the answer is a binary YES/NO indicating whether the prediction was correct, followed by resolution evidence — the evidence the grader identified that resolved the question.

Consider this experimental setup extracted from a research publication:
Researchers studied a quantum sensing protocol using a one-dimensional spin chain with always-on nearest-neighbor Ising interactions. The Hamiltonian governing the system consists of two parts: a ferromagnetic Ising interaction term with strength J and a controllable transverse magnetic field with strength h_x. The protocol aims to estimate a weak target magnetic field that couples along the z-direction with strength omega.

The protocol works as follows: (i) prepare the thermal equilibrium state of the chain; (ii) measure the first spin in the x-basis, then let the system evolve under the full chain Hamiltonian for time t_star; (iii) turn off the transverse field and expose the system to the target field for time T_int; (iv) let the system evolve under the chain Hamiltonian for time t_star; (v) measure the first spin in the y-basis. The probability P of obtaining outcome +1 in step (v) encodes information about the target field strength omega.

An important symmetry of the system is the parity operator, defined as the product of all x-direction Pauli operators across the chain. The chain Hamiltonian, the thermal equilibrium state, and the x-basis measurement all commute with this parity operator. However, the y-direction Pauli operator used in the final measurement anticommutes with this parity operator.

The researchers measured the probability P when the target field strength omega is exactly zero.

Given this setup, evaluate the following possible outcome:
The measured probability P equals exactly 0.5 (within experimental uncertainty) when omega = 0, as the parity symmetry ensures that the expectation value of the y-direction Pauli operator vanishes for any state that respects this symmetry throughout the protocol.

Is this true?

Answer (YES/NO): YES